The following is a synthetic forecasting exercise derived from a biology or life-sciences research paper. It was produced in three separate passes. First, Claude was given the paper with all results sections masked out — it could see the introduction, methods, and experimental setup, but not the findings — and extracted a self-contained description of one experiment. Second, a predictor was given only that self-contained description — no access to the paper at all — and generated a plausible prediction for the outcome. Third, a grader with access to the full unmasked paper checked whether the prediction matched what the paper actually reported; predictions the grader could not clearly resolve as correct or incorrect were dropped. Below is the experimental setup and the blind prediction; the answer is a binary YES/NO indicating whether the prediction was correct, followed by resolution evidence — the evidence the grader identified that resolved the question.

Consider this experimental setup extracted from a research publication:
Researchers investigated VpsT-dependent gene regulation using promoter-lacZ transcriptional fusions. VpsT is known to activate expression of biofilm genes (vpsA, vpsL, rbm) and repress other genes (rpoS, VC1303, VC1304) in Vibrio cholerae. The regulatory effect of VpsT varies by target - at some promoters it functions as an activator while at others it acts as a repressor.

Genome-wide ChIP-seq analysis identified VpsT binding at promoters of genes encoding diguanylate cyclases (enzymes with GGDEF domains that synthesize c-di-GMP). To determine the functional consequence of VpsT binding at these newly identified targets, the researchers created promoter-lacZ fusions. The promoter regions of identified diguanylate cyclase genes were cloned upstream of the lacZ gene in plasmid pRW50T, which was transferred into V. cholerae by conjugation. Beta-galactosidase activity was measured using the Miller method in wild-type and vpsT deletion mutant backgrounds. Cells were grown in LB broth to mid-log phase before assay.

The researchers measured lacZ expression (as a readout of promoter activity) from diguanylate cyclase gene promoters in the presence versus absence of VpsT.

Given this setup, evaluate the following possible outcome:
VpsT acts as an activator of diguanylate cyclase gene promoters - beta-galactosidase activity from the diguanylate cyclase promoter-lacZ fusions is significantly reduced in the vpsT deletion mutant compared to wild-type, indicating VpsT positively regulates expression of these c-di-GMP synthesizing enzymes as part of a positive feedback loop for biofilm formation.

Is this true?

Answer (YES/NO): YES